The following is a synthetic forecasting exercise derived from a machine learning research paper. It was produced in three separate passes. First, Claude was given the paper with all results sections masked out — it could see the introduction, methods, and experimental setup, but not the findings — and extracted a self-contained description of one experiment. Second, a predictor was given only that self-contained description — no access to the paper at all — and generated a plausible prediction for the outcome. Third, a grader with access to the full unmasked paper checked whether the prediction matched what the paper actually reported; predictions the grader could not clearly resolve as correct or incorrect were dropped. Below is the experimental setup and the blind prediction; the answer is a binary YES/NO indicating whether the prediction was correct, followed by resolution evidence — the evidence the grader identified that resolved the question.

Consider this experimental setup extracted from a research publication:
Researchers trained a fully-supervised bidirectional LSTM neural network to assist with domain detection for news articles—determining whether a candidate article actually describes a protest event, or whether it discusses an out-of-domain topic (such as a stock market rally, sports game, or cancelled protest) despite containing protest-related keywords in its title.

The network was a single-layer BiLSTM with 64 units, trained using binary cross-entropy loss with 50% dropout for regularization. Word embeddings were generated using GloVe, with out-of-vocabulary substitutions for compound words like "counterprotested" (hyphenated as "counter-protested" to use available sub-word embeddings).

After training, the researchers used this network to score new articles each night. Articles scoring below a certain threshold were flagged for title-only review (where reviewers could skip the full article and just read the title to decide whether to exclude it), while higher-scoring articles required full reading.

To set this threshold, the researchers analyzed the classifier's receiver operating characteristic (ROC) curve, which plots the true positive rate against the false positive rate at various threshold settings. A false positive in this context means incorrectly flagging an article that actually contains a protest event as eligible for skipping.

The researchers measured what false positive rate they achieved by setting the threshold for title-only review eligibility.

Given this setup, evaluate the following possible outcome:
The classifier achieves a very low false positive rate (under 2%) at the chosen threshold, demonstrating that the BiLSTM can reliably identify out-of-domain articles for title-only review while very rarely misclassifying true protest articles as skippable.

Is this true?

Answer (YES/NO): YES